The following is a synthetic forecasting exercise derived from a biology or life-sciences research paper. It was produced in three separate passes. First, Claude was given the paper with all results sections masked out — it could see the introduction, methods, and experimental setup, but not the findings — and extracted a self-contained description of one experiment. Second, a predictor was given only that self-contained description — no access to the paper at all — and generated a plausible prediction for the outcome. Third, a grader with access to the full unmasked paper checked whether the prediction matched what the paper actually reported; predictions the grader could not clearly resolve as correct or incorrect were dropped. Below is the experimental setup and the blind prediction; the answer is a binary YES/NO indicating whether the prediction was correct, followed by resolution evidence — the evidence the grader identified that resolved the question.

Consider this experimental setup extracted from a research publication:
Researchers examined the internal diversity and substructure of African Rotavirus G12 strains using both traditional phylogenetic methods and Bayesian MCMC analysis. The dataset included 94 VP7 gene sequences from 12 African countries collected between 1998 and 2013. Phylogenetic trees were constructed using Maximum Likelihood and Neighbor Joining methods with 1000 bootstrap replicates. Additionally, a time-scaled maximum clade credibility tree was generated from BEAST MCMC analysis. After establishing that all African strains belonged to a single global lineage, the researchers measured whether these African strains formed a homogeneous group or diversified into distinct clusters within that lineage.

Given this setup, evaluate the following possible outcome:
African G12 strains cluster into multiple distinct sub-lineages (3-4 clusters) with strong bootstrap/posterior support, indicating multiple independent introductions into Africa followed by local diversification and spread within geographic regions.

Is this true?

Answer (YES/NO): NO